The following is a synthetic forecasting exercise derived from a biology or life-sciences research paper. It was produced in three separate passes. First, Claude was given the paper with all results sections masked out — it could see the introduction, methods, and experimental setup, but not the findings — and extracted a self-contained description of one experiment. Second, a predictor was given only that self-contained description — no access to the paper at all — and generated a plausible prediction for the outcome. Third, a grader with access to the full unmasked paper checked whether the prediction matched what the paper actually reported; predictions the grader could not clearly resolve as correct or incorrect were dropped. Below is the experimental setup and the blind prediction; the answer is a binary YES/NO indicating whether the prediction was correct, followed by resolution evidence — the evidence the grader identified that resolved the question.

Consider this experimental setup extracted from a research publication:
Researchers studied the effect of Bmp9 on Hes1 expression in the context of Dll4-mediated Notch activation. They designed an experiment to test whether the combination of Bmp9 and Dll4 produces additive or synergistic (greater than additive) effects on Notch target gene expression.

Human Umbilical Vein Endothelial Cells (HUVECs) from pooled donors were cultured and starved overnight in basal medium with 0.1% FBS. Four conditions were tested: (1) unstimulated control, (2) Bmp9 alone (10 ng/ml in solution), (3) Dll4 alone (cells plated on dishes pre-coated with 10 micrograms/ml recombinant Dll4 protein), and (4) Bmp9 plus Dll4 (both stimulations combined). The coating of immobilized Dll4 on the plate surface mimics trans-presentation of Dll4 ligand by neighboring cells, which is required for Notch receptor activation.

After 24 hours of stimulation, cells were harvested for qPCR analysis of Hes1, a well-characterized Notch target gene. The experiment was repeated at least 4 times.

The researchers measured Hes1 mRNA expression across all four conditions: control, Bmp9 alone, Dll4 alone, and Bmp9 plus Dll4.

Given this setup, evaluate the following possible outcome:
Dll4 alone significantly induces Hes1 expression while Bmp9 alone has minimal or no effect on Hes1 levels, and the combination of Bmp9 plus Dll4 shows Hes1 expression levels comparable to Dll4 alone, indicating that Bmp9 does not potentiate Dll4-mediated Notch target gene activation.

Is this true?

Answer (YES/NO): NO